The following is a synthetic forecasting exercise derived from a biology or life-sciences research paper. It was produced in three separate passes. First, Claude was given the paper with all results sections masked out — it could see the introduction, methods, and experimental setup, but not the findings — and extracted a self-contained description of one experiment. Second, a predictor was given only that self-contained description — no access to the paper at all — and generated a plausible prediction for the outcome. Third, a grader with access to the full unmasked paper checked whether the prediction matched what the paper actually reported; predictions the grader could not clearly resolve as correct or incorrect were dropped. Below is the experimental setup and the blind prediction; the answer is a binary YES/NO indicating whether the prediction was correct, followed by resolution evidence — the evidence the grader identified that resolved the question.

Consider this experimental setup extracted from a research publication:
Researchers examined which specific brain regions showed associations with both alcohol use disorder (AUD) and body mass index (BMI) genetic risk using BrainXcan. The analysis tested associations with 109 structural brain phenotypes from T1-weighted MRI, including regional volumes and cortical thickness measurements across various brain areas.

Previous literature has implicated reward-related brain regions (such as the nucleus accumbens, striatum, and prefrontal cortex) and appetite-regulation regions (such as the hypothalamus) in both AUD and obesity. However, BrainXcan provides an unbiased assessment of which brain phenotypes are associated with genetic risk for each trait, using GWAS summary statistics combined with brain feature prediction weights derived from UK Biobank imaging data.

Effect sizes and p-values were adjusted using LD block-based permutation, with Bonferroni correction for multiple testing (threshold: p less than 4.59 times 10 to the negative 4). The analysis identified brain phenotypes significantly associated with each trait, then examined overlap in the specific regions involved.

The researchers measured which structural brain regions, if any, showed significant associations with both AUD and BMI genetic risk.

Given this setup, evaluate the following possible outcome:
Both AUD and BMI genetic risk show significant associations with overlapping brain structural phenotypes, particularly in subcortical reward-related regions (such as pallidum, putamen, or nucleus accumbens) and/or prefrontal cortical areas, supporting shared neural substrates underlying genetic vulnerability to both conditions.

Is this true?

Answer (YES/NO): NO